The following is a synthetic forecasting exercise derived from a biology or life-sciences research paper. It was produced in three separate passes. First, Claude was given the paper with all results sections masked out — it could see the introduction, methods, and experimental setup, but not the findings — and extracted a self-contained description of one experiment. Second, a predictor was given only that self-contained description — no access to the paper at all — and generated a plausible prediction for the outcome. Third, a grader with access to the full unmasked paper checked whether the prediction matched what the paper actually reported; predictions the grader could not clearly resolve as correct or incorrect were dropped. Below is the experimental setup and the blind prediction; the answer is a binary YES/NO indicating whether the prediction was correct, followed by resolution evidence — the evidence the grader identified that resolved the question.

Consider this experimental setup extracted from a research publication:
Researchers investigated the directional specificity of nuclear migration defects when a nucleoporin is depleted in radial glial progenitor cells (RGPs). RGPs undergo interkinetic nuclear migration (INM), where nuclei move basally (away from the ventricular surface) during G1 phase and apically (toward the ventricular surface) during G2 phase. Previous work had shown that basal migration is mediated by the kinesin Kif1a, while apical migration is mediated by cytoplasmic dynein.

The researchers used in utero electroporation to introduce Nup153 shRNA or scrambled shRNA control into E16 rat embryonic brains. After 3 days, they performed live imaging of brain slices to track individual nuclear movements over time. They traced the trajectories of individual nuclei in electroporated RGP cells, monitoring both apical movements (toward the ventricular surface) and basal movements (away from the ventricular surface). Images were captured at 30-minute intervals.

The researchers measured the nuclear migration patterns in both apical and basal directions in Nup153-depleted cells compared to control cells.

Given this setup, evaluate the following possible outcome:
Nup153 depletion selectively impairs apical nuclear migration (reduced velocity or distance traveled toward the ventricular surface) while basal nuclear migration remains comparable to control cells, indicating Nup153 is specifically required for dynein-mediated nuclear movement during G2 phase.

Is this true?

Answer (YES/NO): NO